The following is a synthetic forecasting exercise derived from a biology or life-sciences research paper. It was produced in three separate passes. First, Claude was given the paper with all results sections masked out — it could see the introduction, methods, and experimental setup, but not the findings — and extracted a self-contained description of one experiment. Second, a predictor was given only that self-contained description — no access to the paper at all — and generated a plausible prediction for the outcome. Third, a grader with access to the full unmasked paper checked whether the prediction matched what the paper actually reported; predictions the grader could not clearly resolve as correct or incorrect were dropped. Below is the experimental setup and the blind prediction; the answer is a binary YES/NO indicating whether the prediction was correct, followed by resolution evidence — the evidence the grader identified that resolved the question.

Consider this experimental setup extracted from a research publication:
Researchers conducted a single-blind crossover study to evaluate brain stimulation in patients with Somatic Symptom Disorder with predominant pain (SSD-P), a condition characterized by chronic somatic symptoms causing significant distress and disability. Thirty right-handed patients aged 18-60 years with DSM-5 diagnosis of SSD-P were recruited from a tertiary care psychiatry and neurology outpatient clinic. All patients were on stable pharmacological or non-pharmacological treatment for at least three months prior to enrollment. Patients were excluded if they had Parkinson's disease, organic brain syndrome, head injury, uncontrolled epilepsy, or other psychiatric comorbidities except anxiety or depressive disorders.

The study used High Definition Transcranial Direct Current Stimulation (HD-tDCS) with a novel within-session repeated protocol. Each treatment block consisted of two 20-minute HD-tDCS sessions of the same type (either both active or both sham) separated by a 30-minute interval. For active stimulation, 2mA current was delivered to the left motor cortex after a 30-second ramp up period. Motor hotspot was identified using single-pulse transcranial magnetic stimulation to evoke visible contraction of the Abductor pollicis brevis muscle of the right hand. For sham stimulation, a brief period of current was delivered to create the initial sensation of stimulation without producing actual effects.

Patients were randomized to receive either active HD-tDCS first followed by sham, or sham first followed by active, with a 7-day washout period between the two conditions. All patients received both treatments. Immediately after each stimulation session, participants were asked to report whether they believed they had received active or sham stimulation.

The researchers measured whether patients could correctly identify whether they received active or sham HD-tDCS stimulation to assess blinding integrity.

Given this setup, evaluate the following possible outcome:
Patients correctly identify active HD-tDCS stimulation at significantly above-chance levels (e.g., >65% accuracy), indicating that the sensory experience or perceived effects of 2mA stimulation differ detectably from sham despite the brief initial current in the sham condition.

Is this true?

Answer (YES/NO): NO